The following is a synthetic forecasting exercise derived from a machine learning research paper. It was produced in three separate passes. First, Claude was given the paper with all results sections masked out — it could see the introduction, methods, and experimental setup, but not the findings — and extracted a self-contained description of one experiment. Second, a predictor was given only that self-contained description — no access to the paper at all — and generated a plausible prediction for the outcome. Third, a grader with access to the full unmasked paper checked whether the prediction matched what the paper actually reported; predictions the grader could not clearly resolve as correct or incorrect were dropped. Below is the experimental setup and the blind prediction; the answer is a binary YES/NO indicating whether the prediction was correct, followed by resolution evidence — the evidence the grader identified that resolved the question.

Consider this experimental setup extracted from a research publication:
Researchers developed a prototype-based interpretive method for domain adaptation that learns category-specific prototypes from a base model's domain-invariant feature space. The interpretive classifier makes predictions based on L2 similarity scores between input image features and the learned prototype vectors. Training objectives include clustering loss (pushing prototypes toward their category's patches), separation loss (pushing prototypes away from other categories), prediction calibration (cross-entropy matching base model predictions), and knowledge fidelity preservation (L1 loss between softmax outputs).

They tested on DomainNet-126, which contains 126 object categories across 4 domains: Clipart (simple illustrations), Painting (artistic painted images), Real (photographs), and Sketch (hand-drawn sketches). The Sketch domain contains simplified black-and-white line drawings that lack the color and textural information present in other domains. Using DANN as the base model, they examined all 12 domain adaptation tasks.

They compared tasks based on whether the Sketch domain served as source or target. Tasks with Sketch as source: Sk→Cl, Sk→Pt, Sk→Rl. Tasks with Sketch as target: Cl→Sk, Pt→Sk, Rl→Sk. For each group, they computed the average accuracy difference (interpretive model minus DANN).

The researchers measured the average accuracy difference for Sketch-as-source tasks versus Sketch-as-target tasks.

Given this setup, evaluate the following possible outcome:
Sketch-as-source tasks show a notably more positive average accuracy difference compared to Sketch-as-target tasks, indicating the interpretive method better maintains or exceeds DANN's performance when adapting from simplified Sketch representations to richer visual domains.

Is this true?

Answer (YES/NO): NO